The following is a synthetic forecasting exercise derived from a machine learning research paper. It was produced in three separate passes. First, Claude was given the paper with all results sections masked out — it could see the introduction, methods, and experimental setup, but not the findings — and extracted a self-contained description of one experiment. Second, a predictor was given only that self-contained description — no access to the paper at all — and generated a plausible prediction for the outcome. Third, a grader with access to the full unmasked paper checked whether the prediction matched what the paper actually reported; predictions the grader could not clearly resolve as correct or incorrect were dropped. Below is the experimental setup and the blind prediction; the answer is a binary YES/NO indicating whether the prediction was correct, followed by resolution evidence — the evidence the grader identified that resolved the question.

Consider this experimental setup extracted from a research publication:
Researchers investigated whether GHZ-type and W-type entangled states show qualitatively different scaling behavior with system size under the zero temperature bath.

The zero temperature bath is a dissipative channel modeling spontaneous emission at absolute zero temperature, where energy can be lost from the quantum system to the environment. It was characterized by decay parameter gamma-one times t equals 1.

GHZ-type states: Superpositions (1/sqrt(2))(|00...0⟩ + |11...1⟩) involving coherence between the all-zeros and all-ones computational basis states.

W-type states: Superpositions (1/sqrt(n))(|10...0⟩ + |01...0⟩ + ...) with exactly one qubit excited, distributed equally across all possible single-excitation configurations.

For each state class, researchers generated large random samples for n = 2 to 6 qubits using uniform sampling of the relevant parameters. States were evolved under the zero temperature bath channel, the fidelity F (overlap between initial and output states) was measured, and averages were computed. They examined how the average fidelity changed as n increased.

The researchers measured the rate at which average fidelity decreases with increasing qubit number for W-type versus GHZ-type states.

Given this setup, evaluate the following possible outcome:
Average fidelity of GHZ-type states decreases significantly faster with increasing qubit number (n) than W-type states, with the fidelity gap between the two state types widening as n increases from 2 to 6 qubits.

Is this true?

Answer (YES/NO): NO